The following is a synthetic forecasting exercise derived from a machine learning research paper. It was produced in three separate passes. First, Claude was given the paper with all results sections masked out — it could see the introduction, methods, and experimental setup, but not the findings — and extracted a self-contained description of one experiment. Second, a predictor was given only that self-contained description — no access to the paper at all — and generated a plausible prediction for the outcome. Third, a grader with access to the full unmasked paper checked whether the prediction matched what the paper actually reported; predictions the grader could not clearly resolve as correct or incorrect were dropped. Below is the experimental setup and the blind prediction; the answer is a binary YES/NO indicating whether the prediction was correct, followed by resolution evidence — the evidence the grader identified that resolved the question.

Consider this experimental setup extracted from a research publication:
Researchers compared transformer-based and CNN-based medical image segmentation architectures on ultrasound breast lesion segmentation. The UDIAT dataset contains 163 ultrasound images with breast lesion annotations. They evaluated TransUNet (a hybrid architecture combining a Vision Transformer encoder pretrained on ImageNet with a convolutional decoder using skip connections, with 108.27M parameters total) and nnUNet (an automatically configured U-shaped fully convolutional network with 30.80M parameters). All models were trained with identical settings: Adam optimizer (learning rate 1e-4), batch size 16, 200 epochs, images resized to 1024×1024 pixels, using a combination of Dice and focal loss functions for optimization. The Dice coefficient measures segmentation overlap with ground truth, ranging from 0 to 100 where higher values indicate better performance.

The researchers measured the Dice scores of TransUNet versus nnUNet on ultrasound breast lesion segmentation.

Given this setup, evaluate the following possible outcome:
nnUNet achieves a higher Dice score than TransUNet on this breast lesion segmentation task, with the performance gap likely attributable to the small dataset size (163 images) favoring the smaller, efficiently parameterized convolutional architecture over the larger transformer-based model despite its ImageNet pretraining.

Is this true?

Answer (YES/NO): YES